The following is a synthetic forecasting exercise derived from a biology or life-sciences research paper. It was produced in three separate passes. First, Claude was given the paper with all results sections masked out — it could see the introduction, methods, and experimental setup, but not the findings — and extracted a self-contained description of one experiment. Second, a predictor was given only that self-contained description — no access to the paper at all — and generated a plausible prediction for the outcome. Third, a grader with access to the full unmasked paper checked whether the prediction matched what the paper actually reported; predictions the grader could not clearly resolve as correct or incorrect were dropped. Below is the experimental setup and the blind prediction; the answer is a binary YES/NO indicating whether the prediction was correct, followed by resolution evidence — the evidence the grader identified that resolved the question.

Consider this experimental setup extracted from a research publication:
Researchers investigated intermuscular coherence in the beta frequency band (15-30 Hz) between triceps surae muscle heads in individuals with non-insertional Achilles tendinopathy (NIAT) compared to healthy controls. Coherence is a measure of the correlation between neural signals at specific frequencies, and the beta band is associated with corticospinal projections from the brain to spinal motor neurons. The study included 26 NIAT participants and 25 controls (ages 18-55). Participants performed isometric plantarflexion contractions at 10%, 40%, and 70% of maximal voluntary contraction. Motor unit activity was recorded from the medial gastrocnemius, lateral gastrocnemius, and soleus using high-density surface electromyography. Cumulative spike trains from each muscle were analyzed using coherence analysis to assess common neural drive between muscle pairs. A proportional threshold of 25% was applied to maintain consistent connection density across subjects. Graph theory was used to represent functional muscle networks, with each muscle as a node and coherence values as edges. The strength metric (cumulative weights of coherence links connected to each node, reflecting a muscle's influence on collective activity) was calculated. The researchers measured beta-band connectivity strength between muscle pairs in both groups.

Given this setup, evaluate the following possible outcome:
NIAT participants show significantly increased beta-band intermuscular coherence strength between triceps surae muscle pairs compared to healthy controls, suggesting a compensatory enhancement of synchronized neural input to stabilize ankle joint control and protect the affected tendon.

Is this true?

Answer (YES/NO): NO